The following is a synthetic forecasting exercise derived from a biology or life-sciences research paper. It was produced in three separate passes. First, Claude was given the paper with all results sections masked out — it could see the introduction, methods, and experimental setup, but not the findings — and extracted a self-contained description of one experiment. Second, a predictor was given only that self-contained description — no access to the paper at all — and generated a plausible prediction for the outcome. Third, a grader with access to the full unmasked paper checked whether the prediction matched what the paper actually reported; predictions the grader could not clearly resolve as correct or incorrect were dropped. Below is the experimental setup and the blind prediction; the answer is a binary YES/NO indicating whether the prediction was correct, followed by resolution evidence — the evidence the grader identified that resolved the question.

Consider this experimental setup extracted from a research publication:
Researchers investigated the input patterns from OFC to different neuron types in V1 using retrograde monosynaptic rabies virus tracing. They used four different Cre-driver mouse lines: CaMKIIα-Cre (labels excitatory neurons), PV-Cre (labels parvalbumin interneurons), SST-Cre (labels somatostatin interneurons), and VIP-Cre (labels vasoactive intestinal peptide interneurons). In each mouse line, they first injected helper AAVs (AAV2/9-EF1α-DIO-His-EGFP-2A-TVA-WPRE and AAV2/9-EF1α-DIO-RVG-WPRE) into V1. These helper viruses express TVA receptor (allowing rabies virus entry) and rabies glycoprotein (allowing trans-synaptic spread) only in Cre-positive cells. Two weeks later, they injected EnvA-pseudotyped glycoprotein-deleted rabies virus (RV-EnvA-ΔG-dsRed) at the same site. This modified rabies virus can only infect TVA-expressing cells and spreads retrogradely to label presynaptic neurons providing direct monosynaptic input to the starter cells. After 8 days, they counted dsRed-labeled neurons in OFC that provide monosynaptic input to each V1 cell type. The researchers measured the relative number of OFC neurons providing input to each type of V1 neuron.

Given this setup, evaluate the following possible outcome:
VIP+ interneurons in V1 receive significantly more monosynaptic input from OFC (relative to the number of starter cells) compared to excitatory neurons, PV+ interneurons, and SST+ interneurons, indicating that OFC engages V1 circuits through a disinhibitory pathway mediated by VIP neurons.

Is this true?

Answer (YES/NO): NO